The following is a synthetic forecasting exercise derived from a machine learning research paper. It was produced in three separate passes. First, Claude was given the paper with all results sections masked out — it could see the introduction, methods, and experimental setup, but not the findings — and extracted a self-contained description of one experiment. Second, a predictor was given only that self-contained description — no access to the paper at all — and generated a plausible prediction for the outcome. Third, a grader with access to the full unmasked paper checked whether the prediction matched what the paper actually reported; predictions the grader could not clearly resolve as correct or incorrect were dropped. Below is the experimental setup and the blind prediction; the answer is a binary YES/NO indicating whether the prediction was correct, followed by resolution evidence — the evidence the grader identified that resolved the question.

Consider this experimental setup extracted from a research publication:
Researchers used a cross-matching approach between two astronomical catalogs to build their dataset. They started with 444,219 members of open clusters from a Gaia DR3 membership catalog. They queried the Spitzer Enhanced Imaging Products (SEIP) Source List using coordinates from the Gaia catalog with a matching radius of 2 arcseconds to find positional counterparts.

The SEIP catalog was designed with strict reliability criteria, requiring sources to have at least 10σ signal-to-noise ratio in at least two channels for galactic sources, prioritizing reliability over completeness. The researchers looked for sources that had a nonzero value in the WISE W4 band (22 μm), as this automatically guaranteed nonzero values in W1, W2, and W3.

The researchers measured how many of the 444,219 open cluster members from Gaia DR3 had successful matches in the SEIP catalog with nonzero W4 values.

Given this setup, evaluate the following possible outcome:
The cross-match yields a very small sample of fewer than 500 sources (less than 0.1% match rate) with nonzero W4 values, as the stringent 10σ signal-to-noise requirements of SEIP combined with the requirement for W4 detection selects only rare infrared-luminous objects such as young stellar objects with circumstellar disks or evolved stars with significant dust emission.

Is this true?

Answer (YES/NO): NO